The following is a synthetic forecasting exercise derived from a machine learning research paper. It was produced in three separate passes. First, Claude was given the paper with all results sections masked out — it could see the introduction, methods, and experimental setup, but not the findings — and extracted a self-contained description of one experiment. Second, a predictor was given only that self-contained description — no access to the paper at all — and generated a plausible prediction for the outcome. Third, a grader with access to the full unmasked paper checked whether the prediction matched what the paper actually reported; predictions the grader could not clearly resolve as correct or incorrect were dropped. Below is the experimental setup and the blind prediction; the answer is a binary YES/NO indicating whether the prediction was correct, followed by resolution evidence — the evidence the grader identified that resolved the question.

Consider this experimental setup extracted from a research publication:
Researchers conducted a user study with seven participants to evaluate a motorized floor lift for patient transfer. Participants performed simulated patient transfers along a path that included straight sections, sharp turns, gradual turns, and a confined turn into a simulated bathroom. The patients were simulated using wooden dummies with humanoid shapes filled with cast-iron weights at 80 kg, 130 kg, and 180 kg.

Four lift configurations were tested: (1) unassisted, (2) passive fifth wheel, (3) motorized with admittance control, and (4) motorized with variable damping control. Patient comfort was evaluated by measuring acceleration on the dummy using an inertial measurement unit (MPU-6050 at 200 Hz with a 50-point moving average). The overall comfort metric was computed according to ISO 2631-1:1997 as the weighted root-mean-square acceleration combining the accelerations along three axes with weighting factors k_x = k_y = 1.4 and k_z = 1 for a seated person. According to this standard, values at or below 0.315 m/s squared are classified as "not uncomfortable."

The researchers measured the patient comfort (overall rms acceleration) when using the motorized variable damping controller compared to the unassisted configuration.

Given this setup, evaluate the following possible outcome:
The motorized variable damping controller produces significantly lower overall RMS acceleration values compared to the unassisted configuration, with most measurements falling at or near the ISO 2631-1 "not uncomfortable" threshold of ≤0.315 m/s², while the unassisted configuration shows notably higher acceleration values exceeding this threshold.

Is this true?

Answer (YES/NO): NO